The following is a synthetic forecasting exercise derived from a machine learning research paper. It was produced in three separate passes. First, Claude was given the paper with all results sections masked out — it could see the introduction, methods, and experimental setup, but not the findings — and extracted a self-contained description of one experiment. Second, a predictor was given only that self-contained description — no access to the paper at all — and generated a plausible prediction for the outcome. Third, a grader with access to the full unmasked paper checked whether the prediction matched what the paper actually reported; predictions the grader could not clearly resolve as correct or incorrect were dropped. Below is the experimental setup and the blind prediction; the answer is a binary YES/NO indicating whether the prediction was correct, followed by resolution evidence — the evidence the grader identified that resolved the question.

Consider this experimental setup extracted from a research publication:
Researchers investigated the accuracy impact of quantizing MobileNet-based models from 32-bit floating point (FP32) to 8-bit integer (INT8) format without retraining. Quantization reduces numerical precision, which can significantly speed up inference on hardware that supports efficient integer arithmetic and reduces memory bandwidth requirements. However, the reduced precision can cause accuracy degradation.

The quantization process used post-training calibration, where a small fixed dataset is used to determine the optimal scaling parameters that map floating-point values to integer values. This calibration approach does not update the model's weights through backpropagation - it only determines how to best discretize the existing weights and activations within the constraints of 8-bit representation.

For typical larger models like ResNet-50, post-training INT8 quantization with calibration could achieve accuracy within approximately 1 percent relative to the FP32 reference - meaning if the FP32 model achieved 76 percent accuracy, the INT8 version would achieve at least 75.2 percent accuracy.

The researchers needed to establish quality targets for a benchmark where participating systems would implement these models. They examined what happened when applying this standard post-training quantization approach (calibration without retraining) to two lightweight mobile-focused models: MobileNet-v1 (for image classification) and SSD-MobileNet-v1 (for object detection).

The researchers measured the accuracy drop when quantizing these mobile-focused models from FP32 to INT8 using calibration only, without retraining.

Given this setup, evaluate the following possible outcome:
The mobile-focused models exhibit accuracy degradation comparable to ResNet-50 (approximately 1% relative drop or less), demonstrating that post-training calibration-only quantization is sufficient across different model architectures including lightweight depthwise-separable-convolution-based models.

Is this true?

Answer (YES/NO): NO